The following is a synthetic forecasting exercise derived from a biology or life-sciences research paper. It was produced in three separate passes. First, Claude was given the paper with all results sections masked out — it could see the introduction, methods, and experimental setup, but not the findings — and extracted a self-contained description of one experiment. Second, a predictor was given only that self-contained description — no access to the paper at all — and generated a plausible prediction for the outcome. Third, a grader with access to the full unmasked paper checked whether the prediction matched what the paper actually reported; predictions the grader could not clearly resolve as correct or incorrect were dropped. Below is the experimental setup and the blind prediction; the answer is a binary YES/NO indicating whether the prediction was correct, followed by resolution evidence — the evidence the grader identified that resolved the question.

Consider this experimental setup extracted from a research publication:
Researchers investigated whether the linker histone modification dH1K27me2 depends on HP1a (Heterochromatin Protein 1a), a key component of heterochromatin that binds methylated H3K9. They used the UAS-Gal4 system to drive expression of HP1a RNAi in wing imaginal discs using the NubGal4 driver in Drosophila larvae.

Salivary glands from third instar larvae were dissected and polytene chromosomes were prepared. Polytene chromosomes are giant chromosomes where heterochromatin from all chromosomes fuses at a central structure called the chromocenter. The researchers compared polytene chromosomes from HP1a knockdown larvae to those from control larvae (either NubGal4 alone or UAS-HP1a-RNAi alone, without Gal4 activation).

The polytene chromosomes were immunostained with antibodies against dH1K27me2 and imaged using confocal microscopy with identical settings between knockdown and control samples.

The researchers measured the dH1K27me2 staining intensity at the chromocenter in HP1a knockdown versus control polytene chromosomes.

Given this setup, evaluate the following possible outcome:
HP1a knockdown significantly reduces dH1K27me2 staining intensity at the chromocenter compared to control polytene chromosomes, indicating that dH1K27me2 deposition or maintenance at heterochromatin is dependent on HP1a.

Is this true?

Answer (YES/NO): NO